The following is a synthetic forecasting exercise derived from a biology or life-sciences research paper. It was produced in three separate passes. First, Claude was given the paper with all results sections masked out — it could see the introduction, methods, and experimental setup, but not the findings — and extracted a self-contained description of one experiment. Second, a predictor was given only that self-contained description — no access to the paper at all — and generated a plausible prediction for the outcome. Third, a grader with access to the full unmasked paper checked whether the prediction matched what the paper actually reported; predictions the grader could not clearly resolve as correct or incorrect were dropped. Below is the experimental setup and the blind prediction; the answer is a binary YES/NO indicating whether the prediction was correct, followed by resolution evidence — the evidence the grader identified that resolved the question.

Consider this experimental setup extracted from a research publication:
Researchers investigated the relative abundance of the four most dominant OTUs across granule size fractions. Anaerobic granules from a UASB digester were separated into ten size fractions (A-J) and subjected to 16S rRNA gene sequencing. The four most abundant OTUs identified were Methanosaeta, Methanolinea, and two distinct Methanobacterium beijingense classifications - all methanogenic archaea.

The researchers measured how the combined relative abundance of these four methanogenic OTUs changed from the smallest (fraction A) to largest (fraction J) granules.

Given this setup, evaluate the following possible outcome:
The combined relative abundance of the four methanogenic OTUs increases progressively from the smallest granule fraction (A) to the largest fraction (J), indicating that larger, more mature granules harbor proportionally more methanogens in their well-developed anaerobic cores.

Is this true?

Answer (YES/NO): YES